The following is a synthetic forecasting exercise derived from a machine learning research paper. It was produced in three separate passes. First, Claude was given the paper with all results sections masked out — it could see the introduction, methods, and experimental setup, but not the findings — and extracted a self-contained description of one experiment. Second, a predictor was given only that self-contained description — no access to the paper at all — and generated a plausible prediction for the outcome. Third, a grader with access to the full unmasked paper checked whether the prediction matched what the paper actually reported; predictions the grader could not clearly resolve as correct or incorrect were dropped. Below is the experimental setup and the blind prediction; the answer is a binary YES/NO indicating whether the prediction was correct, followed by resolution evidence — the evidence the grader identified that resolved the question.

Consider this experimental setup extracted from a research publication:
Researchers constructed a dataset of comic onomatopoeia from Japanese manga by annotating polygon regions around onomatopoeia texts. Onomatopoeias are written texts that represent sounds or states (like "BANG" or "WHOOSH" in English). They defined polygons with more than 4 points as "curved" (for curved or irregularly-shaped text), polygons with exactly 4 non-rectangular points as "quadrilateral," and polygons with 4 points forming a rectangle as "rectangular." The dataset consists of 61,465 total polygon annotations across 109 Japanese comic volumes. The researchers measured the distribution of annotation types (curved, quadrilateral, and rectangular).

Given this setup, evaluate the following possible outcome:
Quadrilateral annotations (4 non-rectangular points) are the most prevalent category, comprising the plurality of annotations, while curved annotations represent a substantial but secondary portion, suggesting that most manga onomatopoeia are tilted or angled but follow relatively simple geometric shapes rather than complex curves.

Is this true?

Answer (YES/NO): NO